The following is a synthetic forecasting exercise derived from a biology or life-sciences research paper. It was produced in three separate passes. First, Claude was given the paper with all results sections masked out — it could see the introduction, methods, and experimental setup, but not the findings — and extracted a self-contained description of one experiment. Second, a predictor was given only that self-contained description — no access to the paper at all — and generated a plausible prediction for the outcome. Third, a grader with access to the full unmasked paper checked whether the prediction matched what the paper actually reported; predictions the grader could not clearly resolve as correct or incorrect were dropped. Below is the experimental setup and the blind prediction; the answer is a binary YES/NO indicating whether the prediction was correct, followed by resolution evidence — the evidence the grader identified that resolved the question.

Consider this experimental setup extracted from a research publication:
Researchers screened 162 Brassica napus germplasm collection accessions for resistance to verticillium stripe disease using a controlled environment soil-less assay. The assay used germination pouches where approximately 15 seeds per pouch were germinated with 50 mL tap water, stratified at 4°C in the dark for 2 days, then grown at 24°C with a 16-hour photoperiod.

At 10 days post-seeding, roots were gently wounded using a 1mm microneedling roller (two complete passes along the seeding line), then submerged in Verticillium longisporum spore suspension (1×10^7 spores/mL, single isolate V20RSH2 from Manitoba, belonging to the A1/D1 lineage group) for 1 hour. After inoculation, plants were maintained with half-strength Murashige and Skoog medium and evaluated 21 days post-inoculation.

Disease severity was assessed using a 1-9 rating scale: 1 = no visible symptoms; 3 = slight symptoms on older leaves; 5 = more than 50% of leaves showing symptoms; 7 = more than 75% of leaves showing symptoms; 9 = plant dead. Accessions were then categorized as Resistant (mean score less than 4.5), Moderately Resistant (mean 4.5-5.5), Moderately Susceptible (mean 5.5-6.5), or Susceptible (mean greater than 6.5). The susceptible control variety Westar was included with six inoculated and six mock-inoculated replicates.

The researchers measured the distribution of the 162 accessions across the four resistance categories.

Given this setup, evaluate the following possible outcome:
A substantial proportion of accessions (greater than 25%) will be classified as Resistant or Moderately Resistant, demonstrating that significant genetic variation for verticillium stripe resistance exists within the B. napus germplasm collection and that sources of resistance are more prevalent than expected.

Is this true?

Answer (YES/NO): YES